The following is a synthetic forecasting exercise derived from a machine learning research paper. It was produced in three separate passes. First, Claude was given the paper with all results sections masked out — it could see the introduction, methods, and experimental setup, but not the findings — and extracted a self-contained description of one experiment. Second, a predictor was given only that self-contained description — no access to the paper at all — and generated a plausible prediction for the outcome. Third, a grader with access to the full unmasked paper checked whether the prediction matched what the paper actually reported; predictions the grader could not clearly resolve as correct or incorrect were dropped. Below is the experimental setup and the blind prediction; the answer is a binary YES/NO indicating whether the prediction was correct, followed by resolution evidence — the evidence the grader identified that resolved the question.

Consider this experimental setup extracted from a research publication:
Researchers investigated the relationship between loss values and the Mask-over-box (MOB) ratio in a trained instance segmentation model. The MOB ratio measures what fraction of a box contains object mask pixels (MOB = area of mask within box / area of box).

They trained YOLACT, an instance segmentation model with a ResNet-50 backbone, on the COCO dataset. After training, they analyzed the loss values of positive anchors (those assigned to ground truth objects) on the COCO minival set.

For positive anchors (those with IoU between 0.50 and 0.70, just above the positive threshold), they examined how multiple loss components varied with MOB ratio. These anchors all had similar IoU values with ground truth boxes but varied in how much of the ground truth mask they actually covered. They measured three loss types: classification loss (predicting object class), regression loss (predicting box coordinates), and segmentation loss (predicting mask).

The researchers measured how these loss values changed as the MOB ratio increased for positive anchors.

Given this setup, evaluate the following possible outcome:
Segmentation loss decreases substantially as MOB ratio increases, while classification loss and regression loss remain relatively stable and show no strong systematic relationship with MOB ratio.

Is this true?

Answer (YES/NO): NO